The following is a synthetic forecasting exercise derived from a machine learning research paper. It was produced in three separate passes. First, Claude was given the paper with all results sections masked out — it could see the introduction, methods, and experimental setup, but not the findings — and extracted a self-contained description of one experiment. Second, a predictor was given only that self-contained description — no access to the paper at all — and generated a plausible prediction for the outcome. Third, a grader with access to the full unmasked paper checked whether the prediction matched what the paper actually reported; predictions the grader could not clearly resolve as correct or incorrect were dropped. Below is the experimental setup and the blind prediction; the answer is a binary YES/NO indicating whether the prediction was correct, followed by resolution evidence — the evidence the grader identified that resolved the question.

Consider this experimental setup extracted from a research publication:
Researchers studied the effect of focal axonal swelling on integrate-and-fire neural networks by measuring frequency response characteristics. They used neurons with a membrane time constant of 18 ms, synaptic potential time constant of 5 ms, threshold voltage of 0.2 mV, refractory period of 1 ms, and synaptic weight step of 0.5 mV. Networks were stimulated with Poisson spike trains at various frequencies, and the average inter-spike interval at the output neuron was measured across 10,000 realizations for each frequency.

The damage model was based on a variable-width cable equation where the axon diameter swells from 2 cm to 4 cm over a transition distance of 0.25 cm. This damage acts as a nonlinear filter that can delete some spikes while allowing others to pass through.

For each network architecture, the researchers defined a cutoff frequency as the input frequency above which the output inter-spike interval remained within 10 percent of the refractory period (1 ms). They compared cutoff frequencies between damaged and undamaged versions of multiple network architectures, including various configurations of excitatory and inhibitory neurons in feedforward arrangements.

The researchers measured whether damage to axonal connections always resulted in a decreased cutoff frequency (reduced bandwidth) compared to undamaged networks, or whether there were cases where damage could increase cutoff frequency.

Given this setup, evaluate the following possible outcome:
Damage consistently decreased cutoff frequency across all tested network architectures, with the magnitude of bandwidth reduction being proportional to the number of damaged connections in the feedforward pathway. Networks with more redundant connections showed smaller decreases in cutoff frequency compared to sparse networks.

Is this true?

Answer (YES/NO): NO